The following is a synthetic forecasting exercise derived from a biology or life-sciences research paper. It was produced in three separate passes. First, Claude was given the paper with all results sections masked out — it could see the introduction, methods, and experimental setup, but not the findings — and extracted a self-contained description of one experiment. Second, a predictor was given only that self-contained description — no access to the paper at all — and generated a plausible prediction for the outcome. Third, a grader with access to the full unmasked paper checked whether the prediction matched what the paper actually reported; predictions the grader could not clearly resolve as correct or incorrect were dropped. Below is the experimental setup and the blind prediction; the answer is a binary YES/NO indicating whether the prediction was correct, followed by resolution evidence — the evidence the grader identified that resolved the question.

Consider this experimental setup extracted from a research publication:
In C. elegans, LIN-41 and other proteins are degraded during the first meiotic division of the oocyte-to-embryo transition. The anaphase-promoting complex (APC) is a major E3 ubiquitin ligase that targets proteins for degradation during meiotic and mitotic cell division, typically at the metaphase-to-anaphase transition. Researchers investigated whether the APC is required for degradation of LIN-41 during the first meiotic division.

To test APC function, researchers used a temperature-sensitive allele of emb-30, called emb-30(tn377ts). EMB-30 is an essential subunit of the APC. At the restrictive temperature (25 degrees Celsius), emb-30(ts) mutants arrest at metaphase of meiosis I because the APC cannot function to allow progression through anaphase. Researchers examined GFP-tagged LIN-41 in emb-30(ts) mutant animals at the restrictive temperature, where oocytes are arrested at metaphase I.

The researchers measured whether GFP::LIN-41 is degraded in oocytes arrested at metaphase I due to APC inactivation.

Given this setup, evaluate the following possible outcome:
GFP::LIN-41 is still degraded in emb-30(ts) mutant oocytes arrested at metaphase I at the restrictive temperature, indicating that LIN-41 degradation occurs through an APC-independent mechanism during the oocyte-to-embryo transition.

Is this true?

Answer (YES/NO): YES